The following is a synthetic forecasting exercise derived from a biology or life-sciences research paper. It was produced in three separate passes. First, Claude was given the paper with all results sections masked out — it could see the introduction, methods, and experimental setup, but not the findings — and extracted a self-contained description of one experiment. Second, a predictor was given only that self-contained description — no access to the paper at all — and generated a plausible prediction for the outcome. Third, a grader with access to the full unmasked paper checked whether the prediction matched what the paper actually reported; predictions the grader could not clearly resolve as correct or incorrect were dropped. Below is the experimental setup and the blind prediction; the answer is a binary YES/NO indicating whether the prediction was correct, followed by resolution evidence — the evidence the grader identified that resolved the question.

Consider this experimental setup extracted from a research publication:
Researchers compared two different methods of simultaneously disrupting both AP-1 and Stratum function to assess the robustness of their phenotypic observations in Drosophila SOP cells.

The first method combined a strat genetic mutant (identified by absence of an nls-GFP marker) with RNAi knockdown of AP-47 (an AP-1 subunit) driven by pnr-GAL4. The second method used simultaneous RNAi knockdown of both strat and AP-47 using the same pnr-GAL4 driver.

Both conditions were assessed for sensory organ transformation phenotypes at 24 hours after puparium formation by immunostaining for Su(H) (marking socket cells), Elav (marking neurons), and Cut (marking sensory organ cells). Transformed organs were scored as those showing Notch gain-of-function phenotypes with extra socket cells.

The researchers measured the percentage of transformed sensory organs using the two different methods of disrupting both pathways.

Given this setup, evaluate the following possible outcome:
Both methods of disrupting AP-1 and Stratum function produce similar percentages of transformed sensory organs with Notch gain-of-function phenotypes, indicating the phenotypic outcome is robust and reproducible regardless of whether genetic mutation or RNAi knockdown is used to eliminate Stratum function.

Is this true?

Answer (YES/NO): YES